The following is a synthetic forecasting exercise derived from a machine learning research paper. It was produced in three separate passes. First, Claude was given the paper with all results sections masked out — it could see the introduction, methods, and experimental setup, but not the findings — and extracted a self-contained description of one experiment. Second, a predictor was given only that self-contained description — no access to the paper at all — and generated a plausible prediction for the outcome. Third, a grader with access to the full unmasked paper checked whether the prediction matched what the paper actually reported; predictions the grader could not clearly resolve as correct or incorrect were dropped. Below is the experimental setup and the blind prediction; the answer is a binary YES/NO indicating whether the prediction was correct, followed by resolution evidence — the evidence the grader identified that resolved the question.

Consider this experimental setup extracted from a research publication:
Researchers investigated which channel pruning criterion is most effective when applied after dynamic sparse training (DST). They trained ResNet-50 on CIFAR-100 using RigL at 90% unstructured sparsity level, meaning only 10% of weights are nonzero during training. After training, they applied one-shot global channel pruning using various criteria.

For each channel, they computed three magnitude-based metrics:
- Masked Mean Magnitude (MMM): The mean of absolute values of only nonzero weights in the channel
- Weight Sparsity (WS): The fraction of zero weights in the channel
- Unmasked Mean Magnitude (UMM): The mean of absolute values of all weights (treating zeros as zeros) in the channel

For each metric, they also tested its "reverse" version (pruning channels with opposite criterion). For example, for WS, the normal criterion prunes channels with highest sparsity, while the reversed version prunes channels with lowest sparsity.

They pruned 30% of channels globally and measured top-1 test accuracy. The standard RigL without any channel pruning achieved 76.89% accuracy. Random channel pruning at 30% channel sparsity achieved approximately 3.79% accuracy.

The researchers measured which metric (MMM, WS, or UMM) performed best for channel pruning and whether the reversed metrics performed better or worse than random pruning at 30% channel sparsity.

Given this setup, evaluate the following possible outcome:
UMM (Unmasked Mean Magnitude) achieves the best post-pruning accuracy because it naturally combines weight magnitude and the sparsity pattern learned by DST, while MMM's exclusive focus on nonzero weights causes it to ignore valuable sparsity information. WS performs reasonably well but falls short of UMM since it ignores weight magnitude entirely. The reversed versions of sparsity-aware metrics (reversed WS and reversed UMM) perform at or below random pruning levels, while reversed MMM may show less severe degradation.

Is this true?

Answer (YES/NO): NO